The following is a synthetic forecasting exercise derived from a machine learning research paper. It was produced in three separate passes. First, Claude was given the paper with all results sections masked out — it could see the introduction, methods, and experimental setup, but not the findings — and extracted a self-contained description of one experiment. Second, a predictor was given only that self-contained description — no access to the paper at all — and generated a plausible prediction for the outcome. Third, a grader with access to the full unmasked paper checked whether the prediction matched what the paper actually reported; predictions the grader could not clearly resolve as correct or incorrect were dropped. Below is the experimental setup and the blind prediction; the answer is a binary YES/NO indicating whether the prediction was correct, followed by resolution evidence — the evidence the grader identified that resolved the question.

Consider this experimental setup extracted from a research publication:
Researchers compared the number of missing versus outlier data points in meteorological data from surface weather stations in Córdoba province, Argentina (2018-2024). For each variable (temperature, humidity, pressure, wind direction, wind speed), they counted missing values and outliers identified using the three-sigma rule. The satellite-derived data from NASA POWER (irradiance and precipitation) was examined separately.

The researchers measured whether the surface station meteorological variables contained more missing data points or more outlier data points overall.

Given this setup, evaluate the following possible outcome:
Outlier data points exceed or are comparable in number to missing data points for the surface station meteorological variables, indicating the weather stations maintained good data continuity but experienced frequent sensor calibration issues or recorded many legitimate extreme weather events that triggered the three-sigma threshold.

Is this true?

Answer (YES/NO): YES